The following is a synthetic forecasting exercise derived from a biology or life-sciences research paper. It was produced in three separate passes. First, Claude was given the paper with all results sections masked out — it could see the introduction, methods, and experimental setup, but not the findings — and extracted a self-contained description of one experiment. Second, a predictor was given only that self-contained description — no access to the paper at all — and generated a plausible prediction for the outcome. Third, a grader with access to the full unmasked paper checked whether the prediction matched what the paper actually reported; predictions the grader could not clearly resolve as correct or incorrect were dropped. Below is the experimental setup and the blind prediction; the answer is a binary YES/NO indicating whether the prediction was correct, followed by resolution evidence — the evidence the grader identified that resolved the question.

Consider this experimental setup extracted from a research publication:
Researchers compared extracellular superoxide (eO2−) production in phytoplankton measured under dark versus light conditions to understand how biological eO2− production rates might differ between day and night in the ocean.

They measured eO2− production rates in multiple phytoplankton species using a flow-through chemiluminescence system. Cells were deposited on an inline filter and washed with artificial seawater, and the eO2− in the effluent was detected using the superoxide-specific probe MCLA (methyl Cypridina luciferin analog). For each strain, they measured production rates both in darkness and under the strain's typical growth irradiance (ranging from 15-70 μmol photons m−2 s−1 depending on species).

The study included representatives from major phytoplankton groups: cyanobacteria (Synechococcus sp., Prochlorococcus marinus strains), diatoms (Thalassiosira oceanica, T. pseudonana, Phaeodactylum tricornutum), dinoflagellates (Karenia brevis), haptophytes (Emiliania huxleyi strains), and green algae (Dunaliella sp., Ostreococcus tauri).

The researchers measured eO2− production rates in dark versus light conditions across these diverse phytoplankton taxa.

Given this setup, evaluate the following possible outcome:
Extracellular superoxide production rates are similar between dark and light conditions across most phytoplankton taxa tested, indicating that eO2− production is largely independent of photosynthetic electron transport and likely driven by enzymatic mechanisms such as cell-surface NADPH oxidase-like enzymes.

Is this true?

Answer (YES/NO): NO